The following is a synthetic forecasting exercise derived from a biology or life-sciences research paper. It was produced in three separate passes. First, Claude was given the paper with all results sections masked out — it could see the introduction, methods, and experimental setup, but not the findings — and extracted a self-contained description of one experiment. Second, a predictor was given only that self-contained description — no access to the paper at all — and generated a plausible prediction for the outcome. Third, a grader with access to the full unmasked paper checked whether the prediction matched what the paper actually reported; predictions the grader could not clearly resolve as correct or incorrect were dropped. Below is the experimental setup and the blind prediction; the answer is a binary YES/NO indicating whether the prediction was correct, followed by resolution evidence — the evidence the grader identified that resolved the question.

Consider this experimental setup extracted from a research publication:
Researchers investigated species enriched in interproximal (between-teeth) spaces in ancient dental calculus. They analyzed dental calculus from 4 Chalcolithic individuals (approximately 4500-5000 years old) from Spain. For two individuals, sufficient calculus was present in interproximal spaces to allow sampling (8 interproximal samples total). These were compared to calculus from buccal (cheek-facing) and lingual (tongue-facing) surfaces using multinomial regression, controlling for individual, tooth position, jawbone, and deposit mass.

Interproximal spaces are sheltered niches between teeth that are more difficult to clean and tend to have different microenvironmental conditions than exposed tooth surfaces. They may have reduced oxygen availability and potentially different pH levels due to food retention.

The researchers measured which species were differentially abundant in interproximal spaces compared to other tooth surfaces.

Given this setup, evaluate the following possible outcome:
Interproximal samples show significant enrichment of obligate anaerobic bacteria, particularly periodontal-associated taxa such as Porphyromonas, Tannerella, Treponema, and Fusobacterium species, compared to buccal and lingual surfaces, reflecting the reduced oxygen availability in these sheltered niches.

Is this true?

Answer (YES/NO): NO